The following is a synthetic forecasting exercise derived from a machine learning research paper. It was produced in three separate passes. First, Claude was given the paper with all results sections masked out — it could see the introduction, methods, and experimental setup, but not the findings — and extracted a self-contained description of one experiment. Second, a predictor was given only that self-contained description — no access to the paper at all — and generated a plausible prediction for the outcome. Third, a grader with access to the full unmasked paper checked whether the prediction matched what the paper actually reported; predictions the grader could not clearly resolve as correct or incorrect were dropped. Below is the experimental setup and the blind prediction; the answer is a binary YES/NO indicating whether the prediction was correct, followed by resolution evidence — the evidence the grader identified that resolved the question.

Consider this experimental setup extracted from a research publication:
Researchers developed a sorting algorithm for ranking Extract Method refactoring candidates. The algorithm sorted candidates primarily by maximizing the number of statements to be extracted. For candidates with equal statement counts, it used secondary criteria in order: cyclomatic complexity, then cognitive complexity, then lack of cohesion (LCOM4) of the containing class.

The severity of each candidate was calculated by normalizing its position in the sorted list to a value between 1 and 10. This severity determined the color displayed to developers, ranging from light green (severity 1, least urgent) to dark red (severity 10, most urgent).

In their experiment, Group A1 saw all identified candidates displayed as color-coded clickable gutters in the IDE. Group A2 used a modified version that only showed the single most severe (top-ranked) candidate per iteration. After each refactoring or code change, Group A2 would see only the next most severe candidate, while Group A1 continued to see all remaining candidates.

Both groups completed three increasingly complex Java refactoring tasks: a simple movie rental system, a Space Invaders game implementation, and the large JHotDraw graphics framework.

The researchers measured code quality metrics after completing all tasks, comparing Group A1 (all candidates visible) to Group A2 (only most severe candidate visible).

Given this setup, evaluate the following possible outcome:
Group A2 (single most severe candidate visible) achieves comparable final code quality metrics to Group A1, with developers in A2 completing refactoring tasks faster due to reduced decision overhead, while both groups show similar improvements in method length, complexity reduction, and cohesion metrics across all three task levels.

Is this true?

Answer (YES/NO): NO